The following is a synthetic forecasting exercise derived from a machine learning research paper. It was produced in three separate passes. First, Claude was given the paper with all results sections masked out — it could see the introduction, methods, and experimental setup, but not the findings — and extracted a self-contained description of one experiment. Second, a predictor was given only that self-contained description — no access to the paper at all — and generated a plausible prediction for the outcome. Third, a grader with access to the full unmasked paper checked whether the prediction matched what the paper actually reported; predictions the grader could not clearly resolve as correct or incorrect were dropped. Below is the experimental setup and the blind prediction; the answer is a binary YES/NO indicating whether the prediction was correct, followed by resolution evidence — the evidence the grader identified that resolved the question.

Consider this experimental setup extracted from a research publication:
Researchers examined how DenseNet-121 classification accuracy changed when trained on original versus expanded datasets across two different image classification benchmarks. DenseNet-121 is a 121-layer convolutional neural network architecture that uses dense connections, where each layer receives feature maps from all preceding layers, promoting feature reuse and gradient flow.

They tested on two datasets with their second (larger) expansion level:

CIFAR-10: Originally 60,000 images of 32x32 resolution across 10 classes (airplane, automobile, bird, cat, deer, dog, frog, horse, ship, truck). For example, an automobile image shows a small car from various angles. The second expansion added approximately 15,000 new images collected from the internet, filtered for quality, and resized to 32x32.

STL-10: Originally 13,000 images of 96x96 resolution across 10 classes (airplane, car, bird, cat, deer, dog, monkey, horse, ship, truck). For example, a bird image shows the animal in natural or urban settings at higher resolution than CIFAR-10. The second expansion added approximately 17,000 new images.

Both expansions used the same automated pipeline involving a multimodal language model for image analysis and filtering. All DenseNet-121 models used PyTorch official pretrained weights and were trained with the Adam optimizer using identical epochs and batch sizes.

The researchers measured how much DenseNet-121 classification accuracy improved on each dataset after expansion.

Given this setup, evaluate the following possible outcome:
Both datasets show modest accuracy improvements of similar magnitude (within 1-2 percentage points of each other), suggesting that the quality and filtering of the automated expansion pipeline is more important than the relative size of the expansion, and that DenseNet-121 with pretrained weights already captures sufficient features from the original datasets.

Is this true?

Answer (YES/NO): YES